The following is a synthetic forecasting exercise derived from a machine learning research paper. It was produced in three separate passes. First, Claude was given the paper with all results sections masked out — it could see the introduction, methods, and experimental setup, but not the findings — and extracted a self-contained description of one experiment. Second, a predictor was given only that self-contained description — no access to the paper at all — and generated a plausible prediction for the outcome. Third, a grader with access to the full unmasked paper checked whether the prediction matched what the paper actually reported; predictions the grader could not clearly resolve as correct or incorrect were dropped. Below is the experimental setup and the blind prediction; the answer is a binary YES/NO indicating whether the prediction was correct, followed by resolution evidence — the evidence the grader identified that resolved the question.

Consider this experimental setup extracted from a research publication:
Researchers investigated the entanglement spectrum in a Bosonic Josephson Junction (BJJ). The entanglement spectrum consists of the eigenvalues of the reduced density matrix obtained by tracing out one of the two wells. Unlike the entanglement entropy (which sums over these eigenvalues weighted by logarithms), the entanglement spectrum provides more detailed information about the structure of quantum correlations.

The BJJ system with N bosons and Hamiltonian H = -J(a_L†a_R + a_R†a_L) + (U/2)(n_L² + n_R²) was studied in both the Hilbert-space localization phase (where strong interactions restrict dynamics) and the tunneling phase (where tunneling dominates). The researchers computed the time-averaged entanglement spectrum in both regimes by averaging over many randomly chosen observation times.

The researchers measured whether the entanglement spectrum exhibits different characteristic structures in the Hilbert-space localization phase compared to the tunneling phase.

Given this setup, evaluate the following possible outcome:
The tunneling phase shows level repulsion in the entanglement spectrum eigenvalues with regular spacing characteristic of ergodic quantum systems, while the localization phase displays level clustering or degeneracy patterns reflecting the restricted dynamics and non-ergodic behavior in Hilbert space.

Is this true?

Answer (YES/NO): NO